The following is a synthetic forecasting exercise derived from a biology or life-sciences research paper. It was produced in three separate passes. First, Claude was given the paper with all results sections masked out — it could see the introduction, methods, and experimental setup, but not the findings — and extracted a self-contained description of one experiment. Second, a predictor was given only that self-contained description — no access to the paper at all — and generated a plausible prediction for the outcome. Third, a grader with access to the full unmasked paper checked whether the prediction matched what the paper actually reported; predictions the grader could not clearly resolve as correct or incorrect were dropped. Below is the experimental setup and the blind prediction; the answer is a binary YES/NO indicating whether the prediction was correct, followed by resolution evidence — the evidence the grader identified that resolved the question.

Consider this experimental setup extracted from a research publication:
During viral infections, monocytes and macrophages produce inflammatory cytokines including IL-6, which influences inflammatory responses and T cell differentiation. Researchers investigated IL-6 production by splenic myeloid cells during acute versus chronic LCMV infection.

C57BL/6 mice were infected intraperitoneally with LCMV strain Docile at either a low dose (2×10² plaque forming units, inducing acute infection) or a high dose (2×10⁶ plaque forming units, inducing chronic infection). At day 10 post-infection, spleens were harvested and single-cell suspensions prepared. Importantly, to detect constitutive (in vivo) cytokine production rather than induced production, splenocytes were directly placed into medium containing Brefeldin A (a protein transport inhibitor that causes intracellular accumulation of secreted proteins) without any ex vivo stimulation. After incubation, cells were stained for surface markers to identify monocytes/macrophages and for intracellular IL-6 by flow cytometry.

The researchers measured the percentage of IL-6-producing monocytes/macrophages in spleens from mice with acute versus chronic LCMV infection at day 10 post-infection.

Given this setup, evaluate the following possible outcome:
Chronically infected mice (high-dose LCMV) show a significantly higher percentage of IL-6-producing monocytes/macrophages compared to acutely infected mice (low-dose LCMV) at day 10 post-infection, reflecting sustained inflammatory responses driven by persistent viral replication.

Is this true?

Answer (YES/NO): NO